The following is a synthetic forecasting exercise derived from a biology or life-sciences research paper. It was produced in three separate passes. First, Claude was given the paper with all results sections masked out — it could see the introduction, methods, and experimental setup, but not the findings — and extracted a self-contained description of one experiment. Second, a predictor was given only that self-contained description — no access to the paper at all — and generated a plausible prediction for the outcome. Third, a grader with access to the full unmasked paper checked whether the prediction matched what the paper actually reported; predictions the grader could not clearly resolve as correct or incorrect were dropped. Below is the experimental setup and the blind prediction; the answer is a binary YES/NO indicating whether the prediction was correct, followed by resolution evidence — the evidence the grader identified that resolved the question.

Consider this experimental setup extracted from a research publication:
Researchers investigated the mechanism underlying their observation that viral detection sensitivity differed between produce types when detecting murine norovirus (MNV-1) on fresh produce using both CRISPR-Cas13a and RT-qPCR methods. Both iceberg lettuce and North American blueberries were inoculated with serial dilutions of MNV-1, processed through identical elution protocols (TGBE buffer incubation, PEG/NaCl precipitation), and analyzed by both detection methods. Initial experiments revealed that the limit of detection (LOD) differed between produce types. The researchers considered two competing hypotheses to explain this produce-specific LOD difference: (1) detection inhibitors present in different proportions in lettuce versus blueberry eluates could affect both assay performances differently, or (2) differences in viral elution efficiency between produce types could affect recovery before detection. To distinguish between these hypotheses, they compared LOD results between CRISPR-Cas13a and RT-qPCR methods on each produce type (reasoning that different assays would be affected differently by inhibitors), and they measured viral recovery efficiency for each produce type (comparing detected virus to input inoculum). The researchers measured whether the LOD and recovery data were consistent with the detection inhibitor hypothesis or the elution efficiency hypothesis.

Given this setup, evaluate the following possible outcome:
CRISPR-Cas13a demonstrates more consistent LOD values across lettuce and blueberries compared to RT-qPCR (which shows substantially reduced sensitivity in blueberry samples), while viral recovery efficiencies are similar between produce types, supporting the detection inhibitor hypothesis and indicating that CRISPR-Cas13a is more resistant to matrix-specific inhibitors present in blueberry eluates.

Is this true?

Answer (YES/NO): NO